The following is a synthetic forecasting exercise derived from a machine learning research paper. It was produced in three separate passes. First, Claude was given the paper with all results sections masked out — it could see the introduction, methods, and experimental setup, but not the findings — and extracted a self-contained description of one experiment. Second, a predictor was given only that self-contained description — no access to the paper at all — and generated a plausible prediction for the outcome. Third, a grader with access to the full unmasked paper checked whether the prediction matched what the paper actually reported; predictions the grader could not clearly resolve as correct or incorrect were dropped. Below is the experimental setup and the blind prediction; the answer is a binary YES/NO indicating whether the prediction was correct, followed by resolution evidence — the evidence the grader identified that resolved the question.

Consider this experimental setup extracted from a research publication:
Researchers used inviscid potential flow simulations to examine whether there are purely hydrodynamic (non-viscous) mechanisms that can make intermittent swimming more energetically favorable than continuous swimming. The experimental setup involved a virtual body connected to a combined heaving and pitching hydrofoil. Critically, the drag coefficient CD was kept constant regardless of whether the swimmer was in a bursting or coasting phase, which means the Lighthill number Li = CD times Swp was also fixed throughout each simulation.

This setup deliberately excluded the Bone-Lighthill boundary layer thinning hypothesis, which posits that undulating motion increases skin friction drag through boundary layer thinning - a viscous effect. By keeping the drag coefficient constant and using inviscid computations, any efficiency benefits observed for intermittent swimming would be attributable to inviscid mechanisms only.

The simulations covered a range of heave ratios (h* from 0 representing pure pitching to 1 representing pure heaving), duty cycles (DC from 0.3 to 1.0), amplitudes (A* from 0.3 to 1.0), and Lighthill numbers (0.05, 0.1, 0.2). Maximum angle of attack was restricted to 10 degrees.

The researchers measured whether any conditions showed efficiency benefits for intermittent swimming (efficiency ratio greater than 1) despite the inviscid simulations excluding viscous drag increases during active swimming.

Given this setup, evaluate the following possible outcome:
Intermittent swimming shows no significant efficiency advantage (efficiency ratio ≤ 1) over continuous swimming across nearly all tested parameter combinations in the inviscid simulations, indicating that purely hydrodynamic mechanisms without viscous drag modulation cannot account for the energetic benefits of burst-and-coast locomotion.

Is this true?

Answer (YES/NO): NO